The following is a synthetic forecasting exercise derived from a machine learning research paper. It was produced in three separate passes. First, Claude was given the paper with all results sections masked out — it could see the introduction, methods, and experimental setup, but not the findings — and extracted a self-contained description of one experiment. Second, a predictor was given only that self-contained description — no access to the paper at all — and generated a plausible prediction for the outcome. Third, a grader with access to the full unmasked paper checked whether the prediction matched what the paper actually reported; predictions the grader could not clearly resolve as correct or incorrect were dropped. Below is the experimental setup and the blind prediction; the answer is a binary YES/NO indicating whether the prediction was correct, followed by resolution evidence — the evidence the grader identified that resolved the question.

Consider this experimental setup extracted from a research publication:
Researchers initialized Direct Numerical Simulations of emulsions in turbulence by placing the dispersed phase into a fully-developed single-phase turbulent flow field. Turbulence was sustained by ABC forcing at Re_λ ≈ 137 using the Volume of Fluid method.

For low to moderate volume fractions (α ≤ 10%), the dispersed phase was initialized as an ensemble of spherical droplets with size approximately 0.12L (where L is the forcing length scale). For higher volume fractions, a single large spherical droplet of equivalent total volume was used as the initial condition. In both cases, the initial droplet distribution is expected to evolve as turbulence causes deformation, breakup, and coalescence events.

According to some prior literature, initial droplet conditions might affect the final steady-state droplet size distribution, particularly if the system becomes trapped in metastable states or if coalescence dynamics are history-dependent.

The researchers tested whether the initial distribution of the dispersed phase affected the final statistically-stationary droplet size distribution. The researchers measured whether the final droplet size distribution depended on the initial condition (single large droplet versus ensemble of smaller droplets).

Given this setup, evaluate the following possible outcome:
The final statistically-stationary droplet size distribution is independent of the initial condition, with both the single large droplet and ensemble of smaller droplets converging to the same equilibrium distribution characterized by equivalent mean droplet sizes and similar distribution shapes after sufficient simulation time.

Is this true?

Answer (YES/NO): YES